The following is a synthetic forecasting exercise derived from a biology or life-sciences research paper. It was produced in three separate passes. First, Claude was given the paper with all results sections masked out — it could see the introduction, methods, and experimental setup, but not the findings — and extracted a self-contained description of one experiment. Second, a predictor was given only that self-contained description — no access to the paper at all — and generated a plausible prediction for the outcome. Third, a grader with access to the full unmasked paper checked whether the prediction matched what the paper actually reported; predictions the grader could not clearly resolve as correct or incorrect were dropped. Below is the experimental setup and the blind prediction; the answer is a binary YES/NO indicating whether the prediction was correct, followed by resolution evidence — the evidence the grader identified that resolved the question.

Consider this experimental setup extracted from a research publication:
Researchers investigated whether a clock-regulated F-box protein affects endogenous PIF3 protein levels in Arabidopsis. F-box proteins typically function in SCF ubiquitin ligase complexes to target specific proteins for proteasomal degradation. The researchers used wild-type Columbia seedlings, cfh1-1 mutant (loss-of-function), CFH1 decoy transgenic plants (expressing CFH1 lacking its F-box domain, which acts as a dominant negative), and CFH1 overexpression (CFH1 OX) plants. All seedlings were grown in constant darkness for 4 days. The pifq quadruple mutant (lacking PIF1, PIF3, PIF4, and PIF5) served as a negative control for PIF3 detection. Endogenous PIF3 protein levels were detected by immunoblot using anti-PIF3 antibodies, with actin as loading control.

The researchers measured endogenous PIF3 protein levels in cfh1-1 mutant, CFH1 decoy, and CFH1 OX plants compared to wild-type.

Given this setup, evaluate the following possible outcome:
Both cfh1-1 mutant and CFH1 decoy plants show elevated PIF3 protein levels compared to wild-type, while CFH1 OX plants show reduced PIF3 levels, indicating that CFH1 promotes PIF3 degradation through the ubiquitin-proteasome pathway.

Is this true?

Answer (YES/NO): YES